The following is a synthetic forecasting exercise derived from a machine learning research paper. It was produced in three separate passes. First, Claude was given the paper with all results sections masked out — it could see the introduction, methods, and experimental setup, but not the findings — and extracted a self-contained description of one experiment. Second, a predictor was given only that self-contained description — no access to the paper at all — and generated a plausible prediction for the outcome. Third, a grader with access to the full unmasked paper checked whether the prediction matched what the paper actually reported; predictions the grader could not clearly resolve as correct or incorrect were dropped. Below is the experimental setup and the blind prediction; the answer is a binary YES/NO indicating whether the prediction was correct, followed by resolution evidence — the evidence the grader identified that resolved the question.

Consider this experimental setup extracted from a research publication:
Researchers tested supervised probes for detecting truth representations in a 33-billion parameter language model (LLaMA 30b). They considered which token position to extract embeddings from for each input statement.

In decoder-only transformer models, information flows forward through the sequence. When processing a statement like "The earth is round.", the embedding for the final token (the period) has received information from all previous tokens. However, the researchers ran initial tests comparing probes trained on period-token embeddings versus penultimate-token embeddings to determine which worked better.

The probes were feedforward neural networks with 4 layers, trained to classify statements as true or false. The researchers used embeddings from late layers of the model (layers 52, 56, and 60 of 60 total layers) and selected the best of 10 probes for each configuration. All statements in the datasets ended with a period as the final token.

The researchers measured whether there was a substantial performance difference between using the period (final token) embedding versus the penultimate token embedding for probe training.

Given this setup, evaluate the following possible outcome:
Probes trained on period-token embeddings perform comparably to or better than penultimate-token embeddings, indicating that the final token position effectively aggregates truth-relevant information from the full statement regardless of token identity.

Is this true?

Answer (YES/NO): YES